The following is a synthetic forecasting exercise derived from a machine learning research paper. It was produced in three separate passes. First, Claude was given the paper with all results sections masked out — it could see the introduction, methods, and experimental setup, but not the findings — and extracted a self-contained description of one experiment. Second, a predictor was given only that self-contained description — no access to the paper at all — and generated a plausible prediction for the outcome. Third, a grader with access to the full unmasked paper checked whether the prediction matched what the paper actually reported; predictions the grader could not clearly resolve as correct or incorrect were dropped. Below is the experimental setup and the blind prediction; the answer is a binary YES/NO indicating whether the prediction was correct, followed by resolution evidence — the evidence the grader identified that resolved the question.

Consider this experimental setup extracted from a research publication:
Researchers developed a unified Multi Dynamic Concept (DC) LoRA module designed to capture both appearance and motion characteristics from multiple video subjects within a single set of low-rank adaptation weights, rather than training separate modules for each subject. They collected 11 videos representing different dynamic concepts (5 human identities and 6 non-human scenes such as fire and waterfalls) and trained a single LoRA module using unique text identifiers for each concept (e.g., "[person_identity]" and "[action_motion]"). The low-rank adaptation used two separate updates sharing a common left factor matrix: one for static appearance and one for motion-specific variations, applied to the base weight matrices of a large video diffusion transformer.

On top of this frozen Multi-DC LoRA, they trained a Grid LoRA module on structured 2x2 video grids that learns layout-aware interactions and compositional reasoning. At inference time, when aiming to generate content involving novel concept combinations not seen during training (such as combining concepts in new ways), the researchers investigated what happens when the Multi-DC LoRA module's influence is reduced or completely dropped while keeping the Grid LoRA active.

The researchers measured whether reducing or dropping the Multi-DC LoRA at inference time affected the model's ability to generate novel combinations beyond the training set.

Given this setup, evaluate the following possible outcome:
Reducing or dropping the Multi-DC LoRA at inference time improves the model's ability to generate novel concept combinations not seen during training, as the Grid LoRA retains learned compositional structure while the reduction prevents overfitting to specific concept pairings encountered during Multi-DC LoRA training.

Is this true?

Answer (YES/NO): YES